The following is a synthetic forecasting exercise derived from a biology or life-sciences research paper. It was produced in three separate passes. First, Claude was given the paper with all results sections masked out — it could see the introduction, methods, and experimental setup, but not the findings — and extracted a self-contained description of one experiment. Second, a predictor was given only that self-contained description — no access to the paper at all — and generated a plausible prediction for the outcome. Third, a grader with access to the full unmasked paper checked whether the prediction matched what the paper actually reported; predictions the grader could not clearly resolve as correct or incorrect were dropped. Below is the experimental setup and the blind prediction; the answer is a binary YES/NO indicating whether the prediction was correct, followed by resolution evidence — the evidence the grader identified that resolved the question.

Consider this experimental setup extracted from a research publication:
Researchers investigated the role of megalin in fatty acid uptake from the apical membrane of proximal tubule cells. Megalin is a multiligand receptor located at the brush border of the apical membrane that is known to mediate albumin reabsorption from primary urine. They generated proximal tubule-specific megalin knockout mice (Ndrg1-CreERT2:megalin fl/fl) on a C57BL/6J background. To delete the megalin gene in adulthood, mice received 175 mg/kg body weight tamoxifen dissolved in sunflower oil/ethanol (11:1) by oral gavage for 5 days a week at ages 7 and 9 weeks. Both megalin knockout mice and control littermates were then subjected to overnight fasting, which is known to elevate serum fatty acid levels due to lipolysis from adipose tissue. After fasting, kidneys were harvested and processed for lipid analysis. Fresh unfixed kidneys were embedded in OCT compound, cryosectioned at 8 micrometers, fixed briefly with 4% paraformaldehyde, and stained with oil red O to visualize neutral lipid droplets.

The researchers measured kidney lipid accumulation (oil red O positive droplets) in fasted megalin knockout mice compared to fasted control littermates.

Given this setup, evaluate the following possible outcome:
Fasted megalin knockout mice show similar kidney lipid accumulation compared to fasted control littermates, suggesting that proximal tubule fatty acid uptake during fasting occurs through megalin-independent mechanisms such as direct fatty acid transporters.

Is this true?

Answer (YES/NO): YES